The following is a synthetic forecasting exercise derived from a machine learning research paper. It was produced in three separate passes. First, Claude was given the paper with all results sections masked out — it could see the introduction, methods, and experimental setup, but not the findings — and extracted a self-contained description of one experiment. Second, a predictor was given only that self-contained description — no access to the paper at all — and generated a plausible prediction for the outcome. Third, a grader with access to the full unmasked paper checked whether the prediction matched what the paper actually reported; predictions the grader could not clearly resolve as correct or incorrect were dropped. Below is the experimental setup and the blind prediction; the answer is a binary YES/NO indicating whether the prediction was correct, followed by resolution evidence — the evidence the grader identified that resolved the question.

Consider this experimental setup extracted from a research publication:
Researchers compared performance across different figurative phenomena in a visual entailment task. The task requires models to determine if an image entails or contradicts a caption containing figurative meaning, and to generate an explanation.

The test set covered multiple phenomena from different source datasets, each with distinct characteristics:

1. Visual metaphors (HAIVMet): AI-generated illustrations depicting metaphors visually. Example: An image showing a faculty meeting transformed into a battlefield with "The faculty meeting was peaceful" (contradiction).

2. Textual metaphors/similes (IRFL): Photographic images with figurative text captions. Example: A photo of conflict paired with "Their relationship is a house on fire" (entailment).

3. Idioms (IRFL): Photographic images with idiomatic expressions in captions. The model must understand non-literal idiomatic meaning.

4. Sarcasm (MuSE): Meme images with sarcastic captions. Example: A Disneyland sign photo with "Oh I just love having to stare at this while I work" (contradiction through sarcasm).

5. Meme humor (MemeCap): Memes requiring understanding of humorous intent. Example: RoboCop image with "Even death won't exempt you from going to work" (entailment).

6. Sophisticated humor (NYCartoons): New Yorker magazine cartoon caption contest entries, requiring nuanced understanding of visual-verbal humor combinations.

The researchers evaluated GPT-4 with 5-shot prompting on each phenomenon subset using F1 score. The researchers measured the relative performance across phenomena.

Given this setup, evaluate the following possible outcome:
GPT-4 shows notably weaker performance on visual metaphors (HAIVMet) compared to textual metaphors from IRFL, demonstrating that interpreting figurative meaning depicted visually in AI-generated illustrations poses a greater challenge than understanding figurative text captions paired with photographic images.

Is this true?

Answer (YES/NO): YES